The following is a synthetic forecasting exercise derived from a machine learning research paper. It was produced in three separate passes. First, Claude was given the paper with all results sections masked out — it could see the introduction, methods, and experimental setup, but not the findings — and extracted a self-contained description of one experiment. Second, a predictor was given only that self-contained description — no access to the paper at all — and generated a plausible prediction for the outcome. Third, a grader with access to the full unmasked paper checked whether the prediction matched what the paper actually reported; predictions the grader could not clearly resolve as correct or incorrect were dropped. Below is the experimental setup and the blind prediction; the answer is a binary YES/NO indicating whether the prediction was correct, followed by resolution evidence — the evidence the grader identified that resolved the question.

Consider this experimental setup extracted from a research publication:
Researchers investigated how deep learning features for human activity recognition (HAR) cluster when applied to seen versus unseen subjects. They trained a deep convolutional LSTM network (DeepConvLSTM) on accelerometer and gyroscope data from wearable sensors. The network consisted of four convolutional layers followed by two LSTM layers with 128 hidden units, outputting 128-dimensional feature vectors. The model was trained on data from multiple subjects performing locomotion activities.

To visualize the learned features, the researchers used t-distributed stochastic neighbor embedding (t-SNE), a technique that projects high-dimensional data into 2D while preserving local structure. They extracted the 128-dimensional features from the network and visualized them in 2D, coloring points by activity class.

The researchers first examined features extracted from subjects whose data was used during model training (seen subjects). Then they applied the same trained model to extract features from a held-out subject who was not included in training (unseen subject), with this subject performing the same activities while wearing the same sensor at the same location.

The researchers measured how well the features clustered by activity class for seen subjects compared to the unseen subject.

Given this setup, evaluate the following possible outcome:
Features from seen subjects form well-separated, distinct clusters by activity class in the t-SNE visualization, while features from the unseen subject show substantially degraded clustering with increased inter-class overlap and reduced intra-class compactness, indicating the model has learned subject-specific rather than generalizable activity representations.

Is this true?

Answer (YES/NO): YES